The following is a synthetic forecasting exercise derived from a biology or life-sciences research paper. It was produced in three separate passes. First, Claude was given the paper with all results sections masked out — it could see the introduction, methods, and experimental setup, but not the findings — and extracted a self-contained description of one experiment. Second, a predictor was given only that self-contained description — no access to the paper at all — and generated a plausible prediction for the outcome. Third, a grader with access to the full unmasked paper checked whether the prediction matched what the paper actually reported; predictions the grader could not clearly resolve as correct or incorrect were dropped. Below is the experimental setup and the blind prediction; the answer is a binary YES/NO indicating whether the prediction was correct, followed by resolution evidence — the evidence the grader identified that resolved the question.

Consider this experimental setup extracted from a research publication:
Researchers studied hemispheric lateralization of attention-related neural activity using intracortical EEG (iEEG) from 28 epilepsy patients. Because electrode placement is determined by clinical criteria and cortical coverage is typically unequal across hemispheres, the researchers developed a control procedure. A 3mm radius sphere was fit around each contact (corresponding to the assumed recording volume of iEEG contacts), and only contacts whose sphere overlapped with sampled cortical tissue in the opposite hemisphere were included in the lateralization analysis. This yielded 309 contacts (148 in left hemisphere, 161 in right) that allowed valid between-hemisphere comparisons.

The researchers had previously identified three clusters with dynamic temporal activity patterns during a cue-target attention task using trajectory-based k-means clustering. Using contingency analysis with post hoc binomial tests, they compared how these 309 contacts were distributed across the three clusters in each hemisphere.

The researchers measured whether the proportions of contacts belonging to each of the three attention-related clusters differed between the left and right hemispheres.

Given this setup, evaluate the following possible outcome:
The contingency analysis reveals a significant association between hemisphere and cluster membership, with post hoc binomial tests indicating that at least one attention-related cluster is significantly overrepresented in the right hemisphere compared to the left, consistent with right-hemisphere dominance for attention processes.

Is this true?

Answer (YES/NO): YES